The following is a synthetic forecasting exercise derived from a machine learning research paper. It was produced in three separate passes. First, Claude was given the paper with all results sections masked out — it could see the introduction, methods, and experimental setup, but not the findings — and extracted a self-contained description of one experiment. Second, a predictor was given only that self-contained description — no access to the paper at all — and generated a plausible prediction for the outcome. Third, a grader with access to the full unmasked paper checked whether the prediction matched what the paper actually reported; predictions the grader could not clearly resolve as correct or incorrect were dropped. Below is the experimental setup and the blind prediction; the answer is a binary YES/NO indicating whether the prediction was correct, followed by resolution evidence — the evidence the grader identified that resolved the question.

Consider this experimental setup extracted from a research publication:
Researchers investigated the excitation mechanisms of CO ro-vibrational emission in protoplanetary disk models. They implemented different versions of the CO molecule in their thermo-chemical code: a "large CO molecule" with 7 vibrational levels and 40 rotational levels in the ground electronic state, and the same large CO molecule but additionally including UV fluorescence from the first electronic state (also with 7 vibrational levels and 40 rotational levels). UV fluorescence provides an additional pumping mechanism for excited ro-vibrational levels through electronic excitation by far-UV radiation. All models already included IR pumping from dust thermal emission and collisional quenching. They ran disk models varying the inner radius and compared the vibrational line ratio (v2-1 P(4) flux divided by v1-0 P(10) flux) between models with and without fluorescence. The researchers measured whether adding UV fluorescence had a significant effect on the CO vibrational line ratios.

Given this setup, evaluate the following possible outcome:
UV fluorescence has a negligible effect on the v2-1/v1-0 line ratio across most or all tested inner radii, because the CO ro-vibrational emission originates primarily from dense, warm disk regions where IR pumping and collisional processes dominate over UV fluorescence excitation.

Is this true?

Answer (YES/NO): YES